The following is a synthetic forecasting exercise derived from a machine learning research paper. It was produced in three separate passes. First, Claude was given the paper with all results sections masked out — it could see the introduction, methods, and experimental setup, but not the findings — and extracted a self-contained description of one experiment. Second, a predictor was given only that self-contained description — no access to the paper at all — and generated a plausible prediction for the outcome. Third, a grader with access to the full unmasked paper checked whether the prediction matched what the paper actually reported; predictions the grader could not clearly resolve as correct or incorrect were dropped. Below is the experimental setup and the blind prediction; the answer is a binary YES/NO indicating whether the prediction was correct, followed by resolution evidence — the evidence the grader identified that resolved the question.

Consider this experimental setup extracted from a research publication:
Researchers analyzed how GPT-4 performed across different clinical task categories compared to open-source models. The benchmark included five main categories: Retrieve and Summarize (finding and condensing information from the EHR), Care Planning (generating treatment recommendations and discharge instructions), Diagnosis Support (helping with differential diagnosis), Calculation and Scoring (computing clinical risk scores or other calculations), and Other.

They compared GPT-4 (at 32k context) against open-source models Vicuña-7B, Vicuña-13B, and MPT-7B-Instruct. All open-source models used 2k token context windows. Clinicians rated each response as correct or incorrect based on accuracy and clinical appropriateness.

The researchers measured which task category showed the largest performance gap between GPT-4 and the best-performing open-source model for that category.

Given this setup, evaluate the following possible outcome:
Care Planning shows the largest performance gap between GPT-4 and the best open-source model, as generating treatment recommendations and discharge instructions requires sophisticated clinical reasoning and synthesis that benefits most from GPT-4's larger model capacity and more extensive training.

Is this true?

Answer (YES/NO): YES